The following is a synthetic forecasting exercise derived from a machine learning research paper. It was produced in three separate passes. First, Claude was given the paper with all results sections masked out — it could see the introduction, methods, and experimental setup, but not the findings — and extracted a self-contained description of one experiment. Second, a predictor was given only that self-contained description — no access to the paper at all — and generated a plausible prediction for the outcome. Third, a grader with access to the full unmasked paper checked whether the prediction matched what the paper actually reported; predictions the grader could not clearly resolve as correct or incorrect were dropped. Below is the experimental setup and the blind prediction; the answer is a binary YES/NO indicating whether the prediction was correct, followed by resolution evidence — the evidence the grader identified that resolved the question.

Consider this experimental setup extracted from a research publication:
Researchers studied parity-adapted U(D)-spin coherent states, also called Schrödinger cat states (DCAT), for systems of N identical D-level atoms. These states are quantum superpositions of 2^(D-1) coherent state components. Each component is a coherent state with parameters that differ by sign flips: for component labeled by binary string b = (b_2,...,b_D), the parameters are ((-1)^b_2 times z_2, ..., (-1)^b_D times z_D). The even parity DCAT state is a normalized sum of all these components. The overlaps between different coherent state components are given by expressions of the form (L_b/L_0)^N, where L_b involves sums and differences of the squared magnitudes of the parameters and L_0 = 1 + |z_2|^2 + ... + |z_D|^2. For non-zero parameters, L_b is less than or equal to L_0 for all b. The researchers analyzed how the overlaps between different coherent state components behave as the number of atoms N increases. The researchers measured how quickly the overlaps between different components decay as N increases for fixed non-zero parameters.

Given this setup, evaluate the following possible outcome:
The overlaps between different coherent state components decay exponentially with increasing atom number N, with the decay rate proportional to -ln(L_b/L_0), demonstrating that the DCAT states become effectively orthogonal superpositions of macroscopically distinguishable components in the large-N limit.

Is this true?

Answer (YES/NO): YES